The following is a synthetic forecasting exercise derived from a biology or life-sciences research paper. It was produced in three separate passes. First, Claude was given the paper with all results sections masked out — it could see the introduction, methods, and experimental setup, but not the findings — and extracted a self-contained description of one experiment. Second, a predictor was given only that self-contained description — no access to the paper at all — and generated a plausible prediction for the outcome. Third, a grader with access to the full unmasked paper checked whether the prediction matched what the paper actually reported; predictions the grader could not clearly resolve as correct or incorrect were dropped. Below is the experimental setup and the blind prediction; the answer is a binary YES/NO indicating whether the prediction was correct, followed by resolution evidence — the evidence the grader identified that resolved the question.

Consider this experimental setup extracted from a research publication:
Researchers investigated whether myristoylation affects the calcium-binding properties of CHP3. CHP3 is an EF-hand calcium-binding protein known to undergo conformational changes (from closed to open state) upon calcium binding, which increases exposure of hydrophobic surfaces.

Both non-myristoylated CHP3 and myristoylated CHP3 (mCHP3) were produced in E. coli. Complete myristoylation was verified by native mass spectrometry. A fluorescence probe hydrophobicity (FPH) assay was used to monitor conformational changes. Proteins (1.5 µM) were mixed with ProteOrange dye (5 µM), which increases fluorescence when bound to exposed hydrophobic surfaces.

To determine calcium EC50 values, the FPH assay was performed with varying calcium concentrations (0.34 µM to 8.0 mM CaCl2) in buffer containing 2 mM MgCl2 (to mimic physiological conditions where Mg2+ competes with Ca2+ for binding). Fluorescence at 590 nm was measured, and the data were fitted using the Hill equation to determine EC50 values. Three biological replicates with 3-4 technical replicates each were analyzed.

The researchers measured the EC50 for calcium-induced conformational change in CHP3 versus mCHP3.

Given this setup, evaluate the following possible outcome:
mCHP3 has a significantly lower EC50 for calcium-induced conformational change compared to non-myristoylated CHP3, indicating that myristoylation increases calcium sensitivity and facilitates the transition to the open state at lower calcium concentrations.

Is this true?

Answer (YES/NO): NO